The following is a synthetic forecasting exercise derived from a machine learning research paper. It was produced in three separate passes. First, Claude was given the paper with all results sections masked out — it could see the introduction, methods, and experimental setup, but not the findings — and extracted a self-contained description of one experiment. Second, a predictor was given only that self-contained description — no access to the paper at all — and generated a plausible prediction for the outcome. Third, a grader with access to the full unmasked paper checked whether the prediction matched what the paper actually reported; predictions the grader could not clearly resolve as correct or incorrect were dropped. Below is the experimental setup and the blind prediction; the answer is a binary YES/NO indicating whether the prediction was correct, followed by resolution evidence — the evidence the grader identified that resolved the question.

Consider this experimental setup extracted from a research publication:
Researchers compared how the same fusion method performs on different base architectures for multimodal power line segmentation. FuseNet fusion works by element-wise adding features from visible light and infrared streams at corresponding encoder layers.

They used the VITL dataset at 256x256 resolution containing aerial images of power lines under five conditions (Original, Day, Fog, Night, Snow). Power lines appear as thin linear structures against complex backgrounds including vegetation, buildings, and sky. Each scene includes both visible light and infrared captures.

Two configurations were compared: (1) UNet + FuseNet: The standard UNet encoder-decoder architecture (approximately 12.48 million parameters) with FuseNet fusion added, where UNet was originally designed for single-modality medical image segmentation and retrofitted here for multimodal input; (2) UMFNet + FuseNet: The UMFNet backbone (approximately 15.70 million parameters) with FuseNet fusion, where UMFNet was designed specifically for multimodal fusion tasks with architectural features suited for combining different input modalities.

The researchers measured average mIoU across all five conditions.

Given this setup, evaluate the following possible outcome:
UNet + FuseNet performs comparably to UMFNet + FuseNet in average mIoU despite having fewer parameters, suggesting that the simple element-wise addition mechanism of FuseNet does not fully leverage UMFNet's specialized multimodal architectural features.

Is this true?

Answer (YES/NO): NO